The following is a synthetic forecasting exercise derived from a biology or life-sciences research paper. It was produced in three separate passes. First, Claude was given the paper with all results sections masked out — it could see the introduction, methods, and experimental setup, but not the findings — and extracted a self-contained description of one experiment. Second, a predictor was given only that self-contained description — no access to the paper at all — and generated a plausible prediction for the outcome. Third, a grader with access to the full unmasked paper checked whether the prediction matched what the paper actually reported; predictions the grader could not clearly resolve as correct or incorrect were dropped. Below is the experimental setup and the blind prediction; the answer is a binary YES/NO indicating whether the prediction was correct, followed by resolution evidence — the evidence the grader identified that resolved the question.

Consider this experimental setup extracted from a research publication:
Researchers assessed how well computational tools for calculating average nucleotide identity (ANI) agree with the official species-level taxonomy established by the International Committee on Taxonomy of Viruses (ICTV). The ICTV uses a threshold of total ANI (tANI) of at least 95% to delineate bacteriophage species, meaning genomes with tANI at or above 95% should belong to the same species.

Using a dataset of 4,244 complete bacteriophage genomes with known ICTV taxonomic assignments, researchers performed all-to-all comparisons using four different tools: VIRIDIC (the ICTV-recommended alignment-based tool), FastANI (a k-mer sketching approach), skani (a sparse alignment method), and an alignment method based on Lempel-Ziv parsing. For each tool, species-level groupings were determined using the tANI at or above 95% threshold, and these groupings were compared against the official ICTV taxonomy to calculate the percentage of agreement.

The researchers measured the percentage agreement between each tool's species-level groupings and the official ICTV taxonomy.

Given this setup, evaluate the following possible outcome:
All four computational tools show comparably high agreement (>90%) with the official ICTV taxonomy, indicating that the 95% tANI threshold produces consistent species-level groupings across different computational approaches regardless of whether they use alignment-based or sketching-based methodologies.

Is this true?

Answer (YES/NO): NO